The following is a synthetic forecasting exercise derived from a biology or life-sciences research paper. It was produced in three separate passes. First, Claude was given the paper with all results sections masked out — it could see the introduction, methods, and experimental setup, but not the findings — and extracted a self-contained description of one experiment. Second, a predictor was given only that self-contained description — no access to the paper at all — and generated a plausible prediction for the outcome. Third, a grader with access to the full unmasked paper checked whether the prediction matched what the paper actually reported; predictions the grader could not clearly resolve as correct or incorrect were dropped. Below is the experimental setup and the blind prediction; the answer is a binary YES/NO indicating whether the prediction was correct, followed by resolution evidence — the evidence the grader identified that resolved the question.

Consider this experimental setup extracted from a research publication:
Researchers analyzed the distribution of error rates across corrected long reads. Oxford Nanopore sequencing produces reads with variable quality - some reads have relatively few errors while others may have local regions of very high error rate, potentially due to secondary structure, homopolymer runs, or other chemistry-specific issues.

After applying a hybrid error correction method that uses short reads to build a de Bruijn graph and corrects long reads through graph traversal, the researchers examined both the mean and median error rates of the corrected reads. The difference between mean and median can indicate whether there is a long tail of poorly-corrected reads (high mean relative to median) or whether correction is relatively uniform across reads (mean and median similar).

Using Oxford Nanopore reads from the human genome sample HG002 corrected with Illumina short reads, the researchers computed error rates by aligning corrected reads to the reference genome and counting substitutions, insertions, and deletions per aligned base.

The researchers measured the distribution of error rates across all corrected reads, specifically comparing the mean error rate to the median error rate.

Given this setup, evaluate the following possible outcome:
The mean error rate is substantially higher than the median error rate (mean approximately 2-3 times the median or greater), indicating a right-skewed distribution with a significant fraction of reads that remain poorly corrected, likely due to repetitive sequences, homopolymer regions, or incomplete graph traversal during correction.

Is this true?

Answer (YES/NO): YES